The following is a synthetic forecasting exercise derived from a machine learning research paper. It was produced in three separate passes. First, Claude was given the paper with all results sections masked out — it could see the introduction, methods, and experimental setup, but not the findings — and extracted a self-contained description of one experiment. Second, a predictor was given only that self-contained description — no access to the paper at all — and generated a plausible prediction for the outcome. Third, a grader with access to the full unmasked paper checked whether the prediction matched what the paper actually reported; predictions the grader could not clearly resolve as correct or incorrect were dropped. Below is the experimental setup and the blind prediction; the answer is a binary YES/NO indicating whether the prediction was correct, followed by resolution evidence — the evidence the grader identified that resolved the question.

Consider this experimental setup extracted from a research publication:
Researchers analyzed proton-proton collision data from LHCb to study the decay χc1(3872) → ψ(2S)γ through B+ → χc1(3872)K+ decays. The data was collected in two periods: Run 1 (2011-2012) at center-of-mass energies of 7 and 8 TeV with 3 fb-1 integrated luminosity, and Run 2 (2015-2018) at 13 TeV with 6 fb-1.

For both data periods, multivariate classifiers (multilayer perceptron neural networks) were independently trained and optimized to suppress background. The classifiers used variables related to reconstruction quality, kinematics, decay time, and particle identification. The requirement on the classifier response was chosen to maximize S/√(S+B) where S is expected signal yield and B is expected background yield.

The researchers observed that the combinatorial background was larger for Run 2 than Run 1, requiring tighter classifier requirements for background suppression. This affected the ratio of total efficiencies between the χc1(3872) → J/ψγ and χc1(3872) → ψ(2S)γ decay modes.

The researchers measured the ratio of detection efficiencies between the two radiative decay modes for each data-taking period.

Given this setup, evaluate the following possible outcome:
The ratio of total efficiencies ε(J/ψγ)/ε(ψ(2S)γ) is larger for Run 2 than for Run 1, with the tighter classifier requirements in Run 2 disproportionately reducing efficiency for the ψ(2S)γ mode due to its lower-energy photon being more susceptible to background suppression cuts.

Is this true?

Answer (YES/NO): NO